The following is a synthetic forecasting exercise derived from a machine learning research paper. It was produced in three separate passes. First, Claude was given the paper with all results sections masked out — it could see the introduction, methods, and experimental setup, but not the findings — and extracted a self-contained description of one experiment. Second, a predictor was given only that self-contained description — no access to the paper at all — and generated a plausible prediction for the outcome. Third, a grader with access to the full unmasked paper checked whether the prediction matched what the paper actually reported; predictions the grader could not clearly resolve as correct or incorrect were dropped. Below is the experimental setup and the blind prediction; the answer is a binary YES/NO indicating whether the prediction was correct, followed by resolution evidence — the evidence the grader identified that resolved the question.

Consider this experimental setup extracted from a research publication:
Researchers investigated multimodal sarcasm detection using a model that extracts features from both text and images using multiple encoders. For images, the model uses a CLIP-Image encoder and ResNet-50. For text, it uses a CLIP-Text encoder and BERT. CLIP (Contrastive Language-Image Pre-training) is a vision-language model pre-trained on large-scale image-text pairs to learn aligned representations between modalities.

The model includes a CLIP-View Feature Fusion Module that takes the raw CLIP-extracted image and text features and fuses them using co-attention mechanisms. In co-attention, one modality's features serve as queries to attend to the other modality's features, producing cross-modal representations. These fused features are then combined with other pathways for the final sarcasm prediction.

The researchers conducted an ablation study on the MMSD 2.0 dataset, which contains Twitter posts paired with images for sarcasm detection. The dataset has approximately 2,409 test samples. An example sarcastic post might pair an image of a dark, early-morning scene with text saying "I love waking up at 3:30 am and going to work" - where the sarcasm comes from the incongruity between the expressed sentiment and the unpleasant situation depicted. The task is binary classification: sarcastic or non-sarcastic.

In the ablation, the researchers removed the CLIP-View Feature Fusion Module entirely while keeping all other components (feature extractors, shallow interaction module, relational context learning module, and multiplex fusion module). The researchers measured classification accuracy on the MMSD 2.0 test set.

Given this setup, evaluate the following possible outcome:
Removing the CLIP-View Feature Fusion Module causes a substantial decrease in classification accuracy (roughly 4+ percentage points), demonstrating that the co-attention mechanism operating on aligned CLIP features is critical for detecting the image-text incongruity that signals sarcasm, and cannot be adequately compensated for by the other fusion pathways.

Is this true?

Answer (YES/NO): NO